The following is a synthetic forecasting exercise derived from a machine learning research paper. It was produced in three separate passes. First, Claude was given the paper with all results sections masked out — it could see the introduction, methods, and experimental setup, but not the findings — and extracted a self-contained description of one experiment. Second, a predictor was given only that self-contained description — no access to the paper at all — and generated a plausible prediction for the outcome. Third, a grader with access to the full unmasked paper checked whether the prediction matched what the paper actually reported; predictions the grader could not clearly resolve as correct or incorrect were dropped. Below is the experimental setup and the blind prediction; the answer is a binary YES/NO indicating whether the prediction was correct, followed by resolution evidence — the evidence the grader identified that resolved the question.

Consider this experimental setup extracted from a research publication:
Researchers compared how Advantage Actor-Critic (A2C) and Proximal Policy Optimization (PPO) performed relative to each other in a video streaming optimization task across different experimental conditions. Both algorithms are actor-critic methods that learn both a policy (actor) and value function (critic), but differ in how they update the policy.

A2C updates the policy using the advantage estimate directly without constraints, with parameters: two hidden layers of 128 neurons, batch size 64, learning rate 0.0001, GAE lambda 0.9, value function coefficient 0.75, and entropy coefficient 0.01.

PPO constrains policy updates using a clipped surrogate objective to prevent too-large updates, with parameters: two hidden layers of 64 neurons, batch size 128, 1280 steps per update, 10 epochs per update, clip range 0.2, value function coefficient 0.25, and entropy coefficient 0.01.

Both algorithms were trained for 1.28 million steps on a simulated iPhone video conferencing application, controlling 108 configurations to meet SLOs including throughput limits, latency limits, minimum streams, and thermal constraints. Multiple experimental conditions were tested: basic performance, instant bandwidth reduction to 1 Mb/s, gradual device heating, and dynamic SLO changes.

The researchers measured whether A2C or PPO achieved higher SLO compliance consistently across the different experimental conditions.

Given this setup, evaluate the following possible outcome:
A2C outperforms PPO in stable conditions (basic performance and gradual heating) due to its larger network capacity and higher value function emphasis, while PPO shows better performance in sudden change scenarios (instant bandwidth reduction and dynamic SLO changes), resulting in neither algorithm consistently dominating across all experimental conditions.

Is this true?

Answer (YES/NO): NO